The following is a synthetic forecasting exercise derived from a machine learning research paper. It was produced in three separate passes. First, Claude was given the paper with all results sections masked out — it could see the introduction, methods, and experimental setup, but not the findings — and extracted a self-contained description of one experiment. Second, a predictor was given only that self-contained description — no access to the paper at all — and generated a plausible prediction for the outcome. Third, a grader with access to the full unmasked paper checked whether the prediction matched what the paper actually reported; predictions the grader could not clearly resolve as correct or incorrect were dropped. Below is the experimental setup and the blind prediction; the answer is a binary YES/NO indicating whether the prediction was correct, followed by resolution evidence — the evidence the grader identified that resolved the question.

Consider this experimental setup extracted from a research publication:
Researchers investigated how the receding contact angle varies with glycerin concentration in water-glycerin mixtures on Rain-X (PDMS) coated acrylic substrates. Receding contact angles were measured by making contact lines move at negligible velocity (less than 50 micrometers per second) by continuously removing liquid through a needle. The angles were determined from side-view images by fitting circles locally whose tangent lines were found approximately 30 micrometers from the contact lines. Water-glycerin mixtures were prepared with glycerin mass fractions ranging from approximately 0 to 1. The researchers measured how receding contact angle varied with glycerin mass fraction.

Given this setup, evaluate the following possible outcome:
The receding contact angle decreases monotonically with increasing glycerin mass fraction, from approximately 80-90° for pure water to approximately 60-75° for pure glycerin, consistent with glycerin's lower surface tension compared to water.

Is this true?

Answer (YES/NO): NO